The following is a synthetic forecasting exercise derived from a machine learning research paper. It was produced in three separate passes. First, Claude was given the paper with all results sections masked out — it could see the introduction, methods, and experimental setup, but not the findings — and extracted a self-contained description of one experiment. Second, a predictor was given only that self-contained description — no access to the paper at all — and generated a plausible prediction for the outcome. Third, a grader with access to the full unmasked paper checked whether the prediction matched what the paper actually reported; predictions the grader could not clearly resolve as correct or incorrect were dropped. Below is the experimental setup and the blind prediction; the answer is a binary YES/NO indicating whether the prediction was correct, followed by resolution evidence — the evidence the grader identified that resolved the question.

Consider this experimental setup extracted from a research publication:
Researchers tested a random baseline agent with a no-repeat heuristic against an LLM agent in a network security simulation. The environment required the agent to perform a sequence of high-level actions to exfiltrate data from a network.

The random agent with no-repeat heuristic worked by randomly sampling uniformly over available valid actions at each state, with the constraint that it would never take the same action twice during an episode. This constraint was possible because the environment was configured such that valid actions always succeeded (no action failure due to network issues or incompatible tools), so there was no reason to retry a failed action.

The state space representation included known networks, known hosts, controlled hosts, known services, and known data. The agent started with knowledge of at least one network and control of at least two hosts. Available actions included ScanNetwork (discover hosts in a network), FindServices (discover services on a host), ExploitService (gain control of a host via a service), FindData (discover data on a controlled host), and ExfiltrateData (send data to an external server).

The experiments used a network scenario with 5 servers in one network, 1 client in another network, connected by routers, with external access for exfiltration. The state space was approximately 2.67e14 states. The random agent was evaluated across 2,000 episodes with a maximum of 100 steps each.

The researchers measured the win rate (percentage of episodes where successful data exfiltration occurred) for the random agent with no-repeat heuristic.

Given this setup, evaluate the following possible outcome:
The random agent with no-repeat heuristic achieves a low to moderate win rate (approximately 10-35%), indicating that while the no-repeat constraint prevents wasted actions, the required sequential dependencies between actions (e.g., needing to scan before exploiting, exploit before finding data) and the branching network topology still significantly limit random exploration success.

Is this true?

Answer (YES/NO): NO